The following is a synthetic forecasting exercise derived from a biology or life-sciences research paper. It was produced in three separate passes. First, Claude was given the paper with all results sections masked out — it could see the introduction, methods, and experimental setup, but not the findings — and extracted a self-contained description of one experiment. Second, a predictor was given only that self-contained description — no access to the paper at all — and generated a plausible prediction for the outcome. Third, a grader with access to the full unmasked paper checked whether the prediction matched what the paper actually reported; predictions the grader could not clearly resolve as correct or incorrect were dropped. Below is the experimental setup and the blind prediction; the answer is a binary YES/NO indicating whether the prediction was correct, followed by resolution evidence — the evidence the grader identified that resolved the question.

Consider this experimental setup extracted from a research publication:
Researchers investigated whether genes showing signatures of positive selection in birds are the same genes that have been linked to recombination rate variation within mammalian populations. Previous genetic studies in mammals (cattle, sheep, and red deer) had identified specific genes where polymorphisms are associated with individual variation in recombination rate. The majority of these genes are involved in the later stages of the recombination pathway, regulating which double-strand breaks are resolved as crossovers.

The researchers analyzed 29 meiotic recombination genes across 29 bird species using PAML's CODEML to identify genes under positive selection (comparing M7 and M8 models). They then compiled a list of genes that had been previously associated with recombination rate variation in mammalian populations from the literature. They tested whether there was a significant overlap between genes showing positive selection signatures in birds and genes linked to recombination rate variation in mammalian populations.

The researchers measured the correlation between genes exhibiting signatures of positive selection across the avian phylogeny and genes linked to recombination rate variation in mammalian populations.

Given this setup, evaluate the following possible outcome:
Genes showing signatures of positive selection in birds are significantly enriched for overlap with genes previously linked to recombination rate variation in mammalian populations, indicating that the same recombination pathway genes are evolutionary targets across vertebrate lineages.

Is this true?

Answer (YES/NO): YES